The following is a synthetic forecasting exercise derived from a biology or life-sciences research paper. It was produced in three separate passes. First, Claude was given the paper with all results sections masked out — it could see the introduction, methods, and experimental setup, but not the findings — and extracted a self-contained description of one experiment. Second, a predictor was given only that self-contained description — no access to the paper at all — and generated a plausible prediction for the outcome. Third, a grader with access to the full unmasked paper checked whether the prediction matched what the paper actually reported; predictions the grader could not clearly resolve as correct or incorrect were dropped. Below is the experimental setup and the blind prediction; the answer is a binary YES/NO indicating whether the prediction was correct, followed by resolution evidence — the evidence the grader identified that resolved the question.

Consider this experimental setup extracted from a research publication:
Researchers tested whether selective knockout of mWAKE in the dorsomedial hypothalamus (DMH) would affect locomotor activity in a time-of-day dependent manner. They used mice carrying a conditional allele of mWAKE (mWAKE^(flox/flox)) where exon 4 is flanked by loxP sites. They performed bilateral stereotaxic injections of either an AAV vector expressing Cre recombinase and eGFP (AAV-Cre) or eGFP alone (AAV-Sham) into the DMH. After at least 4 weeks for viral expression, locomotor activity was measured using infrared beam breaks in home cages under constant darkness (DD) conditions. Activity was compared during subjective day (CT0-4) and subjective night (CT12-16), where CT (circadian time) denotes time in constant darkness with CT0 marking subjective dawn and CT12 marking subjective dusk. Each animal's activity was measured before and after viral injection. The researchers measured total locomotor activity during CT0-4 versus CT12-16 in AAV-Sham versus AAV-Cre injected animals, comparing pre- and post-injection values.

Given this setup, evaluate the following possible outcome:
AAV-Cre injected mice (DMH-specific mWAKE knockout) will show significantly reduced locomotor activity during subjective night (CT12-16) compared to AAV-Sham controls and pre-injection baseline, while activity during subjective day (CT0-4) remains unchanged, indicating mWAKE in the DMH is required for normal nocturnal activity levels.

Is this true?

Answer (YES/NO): NO